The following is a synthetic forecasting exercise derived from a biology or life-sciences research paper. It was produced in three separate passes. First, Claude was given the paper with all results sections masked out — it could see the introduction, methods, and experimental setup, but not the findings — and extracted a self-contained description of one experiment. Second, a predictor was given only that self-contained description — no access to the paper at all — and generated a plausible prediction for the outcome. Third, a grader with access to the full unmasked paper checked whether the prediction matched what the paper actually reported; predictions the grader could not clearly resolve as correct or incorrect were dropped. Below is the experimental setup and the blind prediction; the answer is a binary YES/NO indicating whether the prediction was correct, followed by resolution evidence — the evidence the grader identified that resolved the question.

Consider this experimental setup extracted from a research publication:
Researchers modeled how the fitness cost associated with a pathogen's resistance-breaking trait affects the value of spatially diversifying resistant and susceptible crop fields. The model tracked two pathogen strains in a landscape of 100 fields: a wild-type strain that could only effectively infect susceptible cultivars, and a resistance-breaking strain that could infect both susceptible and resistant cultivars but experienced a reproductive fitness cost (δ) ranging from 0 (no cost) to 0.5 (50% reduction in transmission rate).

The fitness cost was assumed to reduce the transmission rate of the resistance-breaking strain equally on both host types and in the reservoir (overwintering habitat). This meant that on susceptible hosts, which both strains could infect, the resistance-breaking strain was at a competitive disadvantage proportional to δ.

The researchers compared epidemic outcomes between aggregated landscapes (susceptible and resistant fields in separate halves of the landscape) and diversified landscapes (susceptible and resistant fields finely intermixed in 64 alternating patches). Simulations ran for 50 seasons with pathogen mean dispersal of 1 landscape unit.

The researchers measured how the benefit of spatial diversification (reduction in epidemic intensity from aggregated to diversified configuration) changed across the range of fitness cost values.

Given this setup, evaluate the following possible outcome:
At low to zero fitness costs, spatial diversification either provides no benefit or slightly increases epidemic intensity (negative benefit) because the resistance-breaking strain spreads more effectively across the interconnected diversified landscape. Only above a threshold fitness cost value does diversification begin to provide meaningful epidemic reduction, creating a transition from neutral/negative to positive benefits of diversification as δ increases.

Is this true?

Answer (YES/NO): NO